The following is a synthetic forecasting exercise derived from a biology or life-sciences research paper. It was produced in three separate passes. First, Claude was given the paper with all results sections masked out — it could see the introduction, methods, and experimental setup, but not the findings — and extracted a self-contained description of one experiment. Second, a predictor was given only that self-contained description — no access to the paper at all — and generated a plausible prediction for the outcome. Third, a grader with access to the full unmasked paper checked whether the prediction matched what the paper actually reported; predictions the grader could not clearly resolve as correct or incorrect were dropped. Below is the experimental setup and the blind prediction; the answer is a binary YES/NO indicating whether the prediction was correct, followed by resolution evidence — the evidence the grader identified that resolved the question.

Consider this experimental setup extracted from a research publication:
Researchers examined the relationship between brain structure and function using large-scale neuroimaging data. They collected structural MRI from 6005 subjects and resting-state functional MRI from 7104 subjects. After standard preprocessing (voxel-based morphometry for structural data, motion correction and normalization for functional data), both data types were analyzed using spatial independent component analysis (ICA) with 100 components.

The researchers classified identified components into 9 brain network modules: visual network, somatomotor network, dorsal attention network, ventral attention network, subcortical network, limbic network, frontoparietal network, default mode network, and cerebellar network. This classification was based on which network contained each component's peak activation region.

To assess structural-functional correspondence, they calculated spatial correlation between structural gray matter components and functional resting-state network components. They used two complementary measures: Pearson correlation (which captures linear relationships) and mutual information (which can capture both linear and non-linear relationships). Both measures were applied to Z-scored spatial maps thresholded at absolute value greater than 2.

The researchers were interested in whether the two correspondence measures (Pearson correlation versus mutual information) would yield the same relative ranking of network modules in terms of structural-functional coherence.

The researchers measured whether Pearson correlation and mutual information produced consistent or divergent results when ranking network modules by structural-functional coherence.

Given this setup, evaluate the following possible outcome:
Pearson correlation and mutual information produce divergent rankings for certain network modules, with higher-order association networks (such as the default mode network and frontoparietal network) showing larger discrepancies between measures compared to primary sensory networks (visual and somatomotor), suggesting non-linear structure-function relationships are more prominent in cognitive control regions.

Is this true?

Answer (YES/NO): NO